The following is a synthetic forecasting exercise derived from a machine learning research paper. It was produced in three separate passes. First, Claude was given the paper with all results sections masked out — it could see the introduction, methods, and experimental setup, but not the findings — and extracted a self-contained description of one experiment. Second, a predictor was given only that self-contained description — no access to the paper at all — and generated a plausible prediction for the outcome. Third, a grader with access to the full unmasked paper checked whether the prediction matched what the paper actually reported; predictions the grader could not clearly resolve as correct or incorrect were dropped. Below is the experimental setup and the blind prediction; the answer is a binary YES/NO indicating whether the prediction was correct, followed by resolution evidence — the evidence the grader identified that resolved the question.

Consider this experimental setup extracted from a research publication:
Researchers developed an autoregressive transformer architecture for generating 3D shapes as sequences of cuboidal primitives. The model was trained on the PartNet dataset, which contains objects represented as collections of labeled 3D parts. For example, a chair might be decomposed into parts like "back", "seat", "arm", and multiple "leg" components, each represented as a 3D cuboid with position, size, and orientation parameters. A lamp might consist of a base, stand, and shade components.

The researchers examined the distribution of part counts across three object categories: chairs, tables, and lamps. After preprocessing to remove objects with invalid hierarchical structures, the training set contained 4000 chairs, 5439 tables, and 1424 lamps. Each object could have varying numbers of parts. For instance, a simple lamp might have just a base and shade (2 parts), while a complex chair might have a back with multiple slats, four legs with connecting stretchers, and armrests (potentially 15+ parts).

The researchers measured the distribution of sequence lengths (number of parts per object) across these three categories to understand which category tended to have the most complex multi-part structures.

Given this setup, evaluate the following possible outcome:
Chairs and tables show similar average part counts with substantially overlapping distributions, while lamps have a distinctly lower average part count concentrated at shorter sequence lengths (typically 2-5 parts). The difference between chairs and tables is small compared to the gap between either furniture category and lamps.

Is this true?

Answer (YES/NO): NO